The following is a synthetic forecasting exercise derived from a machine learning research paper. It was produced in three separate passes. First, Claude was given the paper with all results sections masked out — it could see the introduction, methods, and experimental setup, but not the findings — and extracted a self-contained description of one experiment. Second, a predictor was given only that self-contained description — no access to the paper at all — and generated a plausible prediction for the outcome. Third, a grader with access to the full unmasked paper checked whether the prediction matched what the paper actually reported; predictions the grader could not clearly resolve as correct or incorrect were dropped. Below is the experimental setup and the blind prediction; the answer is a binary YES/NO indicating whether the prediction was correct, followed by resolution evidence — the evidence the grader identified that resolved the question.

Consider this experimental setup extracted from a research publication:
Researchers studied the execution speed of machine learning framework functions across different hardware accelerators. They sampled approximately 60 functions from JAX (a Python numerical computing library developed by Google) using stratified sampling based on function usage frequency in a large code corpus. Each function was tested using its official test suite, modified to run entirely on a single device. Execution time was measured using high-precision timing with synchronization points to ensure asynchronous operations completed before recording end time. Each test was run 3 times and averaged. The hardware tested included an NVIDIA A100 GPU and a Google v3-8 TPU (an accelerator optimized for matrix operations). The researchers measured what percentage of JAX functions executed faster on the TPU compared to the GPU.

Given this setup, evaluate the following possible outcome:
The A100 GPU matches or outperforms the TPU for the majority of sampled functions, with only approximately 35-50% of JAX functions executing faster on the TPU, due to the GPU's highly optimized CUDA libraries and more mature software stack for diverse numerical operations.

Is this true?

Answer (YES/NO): NO